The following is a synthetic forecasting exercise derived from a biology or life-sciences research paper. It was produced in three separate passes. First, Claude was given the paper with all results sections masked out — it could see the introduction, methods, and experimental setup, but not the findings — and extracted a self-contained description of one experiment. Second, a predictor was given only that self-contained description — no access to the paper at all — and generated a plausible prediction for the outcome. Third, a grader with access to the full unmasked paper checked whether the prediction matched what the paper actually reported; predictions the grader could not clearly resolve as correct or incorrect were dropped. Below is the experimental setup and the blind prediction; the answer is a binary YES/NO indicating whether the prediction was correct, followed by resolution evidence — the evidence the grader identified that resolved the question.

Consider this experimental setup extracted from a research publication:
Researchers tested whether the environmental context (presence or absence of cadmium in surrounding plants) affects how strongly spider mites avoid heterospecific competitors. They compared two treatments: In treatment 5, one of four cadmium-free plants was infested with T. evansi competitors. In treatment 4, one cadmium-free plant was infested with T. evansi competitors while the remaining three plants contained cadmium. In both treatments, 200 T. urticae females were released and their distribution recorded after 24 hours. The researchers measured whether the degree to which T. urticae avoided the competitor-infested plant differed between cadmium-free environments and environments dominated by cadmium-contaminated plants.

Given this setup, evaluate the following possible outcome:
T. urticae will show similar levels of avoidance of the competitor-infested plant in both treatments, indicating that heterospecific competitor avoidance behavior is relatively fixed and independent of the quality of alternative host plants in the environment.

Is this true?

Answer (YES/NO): NO